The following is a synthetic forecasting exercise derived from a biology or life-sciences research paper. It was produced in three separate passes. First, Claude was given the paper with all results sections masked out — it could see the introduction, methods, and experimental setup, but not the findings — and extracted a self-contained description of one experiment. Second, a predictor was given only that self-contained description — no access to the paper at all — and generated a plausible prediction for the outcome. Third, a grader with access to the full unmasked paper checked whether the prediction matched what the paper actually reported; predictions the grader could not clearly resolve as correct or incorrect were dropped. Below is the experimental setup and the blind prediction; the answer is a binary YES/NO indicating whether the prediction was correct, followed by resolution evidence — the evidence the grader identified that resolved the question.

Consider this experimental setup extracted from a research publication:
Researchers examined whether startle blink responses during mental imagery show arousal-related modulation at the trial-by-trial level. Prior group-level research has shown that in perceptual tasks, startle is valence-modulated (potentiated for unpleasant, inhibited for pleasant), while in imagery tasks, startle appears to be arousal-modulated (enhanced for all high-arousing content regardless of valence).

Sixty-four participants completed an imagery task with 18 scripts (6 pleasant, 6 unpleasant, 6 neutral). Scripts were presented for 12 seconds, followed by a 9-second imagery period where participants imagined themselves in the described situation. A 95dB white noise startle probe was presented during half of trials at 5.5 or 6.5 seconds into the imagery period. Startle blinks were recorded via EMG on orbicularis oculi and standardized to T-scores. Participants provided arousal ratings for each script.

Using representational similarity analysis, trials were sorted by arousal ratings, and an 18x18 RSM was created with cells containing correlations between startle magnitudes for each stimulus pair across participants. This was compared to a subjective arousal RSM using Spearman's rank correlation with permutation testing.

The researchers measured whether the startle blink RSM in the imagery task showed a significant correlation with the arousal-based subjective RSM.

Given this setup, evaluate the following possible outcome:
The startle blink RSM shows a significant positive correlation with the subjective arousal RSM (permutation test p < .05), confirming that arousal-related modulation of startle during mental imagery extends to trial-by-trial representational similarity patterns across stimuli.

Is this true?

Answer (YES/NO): NO